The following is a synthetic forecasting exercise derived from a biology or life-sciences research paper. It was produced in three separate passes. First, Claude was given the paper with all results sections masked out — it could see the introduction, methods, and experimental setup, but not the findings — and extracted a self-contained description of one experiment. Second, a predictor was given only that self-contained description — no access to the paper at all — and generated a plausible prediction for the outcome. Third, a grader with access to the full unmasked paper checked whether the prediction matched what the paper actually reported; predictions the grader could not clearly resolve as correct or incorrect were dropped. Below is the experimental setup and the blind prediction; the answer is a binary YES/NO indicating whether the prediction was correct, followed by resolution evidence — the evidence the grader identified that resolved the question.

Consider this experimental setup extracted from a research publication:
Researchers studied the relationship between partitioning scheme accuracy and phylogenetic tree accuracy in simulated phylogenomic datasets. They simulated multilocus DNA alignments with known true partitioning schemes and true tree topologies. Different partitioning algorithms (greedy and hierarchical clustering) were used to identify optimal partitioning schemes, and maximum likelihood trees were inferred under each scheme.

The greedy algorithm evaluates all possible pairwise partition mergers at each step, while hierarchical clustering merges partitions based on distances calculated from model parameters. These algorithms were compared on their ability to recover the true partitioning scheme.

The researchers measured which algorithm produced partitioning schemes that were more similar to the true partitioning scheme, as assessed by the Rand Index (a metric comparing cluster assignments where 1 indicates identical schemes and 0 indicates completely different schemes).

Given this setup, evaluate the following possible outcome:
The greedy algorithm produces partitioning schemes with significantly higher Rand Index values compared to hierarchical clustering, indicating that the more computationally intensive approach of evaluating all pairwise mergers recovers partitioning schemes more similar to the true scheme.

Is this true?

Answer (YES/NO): NO